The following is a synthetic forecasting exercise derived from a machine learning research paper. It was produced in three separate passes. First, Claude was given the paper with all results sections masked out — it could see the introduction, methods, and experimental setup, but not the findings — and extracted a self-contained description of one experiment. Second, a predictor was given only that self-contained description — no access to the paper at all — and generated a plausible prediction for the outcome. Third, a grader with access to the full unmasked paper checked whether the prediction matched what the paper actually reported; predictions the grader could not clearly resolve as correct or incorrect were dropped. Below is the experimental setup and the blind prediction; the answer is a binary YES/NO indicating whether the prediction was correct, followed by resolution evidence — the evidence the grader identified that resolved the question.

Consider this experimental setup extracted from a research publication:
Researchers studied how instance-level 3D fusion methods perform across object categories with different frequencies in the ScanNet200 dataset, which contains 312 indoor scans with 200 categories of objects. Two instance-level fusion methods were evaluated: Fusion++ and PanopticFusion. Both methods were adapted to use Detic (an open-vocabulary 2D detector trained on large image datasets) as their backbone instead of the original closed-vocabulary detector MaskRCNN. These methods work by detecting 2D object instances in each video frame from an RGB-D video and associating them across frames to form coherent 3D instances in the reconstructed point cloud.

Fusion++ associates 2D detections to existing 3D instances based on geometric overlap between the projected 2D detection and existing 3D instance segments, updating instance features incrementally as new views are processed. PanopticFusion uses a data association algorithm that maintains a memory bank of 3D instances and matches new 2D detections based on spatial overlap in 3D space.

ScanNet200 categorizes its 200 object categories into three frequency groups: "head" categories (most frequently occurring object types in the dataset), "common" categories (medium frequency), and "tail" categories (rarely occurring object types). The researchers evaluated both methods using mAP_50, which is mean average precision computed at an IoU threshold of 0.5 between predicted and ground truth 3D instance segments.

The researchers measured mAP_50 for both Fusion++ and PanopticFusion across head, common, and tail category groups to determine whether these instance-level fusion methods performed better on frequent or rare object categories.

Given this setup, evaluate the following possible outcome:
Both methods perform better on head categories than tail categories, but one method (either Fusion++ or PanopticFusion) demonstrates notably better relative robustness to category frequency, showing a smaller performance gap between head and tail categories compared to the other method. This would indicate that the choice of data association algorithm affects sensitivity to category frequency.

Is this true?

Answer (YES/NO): NO